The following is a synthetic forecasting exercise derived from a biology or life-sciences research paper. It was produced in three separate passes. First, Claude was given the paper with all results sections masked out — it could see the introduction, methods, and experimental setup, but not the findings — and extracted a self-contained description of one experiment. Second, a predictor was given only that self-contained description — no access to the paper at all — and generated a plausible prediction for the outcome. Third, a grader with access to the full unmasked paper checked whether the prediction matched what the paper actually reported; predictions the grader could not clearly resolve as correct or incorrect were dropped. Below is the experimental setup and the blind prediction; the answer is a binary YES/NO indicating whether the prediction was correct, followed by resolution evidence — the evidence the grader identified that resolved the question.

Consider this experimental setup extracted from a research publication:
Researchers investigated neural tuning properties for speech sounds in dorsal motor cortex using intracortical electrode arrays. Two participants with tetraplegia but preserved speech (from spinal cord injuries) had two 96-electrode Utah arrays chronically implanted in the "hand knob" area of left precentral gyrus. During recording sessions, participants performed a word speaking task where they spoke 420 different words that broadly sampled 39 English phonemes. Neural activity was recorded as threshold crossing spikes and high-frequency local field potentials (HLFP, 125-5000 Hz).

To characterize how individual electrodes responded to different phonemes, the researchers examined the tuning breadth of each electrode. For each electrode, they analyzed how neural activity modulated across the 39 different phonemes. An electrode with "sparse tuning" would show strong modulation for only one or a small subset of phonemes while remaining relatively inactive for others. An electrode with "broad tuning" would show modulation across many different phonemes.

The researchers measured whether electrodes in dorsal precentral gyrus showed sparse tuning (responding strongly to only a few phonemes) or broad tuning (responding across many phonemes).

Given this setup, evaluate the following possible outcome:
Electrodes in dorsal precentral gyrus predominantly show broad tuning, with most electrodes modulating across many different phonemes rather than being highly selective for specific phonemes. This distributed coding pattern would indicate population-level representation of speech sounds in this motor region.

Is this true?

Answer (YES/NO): YES